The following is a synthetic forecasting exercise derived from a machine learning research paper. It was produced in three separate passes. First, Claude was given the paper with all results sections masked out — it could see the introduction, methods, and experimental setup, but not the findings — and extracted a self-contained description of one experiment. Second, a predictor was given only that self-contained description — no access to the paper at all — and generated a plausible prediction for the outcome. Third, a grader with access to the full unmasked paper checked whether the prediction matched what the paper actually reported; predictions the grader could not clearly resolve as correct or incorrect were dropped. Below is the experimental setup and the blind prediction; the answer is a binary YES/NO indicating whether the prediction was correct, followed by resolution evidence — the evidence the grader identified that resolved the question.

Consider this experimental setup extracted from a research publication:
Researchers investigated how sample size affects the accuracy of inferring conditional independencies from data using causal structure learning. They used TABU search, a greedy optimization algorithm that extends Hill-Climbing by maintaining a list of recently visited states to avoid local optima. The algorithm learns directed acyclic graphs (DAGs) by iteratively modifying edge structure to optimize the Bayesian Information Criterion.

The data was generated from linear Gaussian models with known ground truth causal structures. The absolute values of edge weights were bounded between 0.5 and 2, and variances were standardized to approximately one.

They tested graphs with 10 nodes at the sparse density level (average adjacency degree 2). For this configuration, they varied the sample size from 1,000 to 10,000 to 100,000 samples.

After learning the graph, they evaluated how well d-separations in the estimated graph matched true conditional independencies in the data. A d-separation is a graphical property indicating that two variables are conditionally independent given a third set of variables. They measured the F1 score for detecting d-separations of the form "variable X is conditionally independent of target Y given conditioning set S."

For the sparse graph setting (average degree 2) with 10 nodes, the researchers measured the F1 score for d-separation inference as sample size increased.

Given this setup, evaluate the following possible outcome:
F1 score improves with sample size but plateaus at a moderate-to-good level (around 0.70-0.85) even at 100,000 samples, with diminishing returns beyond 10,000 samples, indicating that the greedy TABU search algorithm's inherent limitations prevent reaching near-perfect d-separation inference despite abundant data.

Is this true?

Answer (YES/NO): NO